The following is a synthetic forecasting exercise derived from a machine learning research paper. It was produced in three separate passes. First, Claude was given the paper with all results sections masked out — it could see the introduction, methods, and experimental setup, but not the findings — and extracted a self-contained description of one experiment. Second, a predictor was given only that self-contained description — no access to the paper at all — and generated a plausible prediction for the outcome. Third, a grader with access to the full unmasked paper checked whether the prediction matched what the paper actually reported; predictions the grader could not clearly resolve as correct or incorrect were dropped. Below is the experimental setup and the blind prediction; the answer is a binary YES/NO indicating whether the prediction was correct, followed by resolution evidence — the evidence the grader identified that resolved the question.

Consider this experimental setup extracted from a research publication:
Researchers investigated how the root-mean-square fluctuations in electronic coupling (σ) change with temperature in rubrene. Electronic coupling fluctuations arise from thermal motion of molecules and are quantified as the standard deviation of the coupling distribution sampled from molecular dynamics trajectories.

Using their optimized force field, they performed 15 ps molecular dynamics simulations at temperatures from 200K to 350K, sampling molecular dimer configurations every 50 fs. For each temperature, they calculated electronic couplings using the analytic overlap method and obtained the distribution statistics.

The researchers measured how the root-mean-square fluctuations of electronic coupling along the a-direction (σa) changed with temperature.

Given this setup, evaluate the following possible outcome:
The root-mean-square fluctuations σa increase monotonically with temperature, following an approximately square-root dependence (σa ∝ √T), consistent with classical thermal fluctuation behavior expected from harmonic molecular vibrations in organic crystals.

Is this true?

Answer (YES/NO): NO